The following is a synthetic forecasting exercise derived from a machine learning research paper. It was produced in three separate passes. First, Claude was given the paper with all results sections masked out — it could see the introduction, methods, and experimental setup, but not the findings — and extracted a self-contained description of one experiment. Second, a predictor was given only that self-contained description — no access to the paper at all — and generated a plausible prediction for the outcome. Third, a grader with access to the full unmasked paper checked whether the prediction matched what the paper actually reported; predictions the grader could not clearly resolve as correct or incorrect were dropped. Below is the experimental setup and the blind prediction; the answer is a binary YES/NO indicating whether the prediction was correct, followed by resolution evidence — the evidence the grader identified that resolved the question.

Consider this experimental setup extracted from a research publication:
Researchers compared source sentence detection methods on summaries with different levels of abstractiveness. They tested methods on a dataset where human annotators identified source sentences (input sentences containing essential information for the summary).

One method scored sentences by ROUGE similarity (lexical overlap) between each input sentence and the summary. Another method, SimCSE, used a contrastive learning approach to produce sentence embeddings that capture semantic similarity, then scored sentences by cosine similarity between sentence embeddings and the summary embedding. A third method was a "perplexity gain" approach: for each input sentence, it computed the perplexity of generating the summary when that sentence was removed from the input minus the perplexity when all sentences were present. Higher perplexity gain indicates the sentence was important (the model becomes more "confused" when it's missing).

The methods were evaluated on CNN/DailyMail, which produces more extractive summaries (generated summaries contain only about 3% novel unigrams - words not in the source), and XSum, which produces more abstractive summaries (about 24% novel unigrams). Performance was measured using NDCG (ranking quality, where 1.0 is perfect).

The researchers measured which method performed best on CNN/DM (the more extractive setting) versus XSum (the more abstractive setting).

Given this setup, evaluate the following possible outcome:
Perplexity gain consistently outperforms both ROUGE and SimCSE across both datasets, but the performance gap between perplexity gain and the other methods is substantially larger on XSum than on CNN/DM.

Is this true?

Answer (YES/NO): NO